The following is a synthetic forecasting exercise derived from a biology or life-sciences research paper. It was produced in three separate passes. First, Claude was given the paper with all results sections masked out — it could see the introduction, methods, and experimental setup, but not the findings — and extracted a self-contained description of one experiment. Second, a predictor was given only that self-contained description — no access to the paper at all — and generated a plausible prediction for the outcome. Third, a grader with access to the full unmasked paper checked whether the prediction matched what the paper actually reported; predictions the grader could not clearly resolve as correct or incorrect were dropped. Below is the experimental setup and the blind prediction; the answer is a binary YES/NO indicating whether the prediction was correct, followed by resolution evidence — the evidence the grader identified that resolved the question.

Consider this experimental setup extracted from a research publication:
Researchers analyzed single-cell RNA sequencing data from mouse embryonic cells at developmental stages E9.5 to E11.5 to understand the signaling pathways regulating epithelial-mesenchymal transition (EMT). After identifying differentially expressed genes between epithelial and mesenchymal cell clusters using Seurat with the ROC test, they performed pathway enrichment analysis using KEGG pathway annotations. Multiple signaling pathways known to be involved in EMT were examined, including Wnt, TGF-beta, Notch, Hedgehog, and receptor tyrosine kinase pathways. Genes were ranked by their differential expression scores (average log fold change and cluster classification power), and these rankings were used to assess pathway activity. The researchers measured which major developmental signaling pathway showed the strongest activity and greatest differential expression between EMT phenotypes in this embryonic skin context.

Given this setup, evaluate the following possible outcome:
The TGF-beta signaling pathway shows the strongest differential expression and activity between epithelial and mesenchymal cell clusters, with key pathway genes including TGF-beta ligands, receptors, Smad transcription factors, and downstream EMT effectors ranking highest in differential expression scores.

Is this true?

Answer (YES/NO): NO